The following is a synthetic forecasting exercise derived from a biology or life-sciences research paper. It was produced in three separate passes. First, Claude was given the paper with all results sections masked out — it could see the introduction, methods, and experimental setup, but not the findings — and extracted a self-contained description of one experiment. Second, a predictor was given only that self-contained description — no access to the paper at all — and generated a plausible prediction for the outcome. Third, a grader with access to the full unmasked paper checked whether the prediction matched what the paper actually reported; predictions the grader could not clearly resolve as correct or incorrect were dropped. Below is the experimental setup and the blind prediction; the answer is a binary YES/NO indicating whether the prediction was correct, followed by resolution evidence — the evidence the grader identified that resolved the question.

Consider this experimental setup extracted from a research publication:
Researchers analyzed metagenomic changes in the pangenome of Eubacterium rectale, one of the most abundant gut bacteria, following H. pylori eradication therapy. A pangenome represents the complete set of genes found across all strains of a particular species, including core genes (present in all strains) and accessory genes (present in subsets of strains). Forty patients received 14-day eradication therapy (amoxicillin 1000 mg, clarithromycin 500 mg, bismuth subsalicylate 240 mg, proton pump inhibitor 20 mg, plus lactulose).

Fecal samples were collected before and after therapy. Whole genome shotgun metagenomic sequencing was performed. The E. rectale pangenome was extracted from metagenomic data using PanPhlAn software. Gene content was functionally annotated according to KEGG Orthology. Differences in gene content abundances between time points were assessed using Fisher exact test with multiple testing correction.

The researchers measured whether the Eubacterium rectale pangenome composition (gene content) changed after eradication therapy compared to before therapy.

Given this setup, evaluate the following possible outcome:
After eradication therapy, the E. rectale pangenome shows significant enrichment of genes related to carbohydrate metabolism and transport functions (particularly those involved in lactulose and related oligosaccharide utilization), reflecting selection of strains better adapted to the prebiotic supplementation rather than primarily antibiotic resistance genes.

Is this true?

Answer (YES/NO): NO